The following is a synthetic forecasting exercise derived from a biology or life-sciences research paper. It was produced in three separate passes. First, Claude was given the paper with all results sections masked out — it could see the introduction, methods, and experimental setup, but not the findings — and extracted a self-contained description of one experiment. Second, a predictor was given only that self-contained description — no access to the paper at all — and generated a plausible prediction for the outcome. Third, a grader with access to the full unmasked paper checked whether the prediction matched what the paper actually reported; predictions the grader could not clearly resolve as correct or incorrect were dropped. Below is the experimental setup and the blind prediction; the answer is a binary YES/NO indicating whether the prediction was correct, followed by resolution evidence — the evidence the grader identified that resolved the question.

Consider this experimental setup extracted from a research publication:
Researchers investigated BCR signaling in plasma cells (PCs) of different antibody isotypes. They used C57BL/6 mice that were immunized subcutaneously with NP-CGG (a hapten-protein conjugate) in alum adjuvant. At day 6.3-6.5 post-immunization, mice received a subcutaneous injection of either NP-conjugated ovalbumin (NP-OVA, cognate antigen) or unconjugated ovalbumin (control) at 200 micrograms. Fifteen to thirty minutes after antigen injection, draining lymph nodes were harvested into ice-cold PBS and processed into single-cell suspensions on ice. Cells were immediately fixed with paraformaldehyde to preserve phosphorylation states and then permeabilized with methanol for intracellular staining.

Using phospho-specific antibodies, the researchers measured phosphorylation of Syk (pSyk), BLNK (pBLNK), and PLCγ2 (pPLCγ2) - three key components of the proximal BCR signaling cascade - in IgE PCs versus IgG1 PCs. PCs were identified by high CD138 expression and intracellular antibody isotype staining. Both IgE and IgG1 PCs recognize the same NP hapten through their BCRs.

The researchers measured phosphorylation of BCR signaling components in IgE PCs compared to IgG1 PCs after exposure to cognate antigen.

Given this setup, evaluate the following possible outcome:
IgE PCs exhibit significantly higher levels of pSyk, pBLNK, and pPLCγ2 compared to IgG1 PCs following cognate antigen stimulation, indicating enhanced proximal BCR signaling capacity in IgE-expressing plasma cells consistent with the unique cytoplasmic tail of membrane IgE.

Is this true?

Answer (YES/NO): YES